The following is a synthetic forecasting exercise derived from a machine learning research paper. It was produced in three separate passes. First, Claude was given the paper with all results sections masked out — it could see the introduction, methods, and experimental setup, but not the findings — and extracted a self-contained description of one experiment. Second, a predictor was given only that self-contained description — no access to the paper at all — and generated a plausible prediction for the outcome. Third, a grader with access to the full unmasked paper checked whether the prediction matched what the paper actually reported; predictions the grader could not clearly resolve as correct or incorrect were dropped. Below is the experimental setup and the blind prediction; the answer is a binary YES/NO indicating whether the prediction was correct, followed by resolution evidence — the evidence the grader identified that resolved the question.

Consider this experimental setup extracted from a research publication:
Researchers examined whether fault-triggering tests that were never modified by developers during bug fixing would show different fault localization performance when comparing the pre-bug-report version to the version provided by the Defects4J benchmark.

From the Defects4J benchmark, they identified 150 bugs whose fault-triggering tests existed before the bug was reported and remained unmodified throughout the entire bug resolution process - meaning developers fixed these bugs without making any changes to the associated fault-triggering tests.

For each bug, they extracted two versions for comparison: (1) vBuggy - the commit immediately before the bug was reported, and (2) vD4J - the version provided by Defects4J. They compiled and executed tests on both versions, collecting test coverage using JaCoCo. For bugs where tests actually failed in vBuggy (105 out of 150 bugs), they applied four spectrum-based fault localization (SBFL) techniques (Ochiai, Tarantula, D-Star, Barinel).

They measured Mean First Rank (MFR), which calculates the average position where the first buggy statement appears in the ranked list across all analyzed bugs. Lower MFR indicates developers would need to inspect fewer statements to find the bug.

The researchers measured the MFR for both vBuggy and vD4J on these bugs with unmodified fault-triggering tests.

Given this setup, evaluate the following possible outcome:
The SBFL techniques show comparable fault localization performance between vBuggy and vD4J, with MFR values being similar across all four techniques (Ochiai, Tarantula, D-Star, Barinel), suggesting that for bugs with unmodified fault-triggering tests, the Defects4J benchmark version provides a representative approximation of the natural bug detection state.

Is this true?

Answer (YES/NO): NO